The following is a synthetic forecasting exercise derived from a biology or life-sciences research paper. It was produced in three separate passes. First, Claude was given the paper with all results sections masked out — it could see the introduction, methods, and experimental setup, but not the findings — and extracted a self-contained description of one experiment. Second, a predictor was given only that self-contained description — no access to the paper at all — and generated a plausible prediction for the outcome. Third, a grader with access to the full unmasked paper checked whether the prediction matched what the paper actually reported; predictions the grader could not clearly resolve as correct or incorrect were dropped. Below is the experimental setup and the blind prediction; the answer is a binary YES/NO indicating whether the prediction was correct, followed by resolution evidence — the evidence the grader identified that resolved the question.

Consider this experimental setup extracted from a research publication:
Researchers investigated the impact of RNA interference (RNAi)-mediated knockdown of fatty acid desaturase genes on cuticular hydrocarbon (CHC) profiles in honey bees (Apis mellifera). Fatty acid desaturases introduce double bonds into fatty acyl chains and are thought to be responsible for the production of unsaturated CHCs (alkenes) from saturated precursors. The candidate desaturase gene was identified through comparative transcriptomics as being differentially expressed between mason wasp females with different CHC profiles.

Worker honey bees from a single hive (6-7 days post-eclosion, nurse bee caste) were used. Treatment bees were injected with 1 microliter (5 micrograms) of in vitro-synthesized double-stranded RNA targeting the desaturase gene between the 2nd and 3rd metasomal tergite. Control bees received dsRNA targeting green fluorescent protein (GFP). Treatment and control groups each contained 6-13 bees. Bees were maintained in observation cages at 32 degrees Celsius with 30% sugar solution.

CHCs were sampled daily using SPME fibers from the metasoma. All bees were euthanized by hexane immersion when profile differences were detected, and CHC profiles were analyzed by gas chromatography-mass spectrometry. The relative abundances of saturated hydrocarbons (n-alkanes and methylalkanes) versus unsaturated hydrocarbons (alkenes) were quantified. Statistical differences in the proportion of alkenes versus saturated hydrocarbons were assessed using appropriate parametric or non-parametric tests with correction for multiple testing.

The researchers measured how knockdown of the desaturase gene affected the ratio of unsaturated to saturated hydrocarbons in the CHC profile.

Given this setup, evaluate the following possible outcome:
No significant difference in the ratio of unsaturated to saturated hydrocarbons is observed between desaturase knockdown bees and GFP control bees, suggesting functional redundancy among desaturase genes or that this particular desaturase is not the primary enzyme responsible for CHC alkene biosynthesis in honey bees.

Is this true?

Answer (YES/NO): NO